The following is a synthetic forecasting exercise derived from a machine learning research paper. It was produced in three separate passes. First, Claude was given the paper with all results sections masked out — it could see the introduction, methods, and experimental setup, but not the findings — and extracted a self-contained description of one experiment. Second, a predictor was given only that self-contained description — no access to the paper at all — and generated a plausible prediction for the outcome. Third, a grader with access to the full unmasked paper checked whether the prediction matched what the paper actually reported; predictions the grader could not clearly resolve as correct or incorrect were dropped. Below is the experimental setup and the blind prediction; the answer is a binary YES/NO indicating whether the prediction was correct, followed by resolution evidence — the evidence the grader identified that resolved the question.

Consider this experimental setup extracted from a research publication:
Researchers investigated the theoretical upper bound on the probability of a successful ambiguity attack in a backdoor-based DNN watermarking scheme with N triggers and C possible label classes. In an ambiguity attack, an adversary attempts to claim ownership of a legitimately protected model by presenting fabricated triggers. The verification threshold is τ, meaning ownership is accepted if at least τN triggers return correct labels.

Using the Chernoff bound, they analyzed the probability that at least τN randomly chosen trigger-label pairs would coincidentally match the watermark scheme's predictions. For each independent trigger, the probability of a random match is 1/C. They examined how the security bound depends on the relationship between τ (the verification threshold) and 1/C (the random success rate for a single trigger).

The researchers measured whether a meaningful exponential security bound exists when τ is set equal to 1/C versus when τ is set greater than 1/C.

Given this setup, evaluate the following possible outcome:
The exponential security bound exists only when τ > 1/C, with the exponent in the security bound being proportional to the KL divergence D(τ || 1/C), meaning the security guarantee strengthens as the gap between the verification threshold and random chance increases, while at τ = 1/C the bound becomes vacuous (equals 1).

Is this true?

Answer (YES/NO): NO